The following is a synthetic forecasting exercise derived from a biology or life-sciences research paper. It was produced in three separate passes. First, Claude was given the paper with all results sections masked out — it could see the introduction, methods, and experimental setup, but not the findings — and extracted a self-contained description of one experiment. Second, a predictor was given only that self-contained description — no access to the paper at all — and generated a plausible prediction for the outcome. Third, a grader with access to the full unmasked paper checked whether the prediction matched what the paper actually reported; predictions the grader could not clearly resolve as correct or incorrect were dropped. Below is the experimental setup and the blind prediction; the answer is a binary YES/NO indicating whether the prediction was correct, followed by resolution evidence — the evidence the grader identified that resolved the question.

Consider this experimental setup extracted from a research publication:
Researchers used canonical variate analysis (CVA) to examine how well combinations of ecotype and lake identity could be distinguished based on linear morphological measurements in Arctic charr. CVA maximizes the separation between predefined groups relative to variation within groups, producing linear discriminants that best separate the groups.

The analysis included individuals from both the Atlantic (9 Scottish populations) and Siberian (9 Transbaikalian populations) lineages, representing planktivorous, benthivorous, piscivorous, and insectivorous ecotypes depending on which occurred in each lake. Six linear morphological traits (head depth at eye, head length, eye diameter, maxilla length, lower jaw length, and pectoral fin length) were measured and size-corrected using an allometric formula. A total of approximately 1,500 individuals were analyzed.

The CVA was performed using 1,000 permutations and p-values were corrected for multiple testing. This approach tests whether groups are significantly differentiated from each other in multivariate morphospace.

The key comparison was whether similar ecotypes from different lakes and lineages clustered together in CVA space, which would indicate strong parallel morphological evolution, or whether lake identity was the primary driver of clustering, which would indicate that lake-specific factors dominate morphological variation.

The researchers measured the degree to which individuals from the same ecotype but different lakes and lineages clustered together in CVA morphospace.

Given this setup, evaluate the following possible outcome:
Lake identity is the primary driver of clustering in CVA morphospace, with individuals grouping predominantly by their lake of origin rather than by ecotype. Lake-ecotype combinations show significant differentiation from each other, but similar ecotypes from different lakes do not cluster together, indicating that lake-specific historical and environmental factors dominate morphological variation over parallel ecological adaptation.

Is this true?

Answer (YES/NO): NO